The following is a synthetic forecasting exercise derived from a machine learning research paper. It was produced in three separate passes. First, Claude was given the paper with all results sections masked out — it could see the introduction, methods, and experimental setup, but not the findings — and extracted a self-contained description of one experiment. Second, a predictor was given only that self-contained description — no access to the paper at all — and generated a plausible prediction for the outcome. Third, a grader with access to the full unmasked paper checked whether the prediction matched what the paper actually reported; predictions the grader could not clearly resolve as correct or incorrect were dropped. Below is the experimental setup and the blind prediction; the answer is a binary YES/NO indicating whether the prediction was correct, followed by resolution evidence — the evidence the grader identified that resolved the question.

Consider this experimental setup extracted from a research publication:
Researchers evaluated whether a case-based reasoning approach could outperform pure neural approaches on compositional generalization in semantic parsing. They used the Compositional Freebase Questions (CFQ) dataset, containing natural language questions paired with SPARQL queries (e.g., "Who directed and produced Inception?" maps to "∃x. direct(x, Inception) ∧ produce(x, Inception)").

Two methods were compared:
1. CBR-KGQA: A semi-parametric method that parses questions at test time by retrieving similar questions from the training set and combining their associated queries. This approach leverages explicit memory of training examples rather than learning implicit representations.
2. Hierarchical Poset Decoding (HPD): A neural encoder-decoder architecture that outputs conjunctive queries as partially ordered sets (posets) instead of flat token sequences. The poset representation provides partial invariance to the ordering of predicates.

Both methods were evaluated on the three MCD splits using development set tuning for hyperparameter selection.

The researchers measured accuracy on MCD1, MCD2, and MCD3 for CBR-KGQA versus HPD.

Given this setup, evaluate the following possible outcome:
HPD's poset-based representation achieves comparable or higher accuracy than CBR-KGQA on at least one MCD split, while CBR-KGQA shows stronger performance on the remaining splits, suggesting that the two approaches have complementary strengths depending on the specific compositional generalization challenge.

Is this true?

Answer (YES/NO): YES